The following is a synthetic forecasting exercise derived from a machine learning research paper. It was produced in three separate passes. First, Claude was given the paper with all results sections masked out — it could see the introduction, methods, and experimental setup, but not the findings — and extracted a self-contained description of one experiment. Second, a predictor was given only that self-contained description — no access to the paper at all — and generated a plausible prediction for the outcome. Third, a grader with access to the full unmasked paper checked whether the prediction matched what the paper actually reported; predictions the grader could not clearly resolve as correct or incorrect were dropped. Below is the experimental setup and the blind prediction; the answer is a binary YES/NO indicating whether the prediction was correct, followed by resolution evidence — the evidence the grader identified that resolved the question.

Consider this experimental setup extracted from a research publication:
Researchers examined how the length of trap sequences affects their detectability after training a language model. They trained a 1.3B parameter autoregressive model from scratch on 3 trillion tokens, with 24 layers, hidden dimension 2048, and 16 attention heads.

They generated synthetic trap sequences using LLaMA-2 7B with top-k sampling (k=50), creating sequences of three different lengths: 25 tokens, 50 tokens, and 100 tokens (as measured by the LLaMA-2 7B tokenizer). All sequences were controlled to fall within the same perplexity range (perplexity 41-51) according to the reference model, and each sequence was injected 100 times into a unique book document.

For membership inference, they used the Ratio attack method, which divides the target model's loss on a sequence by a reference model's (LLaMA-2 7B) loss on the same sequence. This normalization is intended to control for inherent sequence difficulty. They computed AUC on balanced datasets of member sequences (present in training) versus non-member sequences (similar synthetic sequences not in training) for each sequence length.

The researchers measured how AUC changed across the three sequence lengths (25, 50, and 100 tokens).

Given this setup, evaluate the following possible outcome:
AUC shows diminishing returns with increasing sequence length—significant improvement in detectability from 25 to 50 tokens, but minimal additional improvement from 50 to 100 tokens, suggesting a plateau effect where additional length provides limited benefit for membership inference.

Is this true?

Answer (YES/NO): NO